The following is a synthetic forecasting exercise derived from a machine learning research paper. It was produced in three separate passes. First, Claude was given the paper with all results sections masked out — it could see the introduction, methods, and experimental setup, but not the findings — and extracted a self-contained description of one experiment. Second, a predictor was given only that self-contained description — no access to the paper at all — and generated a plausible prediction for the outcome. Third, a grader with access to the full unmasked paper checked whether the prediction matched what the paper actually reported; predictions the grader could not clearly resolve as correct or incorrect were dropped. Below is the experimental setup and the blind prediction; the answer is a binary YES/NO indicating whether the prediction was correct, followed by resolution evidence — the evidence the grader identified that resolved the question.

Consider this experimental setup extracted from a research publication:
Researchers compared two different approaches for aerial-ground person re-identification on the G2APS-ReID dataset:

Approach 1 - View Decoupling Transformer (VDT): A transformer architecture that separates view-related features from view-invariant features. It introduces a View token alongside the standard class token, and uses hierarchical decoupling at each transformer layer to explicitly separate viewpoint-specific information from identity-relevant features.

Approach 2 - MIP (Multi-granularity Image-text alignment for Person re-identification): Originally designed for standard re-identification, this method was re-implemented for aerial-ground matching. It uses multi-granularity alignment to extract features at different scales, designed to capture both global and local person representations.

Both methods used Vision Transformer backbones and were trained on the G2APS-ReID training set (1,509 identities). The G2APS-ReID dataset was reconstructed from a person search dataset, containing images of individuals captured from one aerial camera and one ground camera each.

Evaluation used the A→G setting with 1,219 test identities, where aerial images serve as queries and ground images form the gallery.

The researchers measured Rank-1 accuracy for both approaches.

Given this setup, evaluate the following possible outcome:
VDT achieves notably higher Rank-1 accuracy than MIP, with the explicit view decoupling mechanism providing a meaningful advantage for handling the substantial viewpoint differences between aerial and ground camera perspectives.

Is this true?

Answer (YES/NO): NO